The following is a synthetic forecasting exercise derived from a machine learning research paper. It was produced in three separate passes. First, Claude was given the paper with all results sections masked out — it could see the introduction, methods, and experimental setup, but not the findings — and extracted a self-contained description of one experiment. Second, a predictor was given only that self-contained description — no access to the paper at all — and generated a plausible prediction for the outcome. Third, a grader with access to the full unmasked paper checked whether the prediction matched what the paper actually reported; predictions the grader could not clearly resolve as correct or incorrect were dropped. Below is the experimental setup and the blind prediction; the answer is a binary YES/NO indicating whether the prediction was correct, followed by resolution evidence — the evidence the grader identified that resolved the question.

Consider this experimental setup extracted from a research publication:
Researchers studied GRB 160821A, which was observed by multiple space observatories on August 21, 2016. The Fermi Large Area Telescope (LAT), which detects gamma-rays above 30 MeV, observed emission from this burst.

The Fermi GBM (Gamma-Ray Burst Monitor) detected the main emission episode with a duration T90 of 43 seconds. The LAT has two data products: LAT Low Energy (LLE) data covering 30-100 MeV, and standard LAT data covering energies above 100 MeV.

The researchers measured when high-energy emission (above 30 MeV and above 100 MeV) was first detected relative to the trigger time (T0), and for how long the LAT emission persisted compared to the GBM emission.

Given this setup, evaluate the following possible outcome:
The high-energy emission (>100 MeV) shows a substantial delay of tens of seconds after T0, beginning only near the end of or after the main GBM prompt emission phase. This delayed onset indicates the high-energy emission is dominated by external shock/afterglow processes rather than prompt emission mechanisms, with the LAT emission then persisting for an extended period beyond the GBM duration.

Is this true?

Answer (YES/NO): NO